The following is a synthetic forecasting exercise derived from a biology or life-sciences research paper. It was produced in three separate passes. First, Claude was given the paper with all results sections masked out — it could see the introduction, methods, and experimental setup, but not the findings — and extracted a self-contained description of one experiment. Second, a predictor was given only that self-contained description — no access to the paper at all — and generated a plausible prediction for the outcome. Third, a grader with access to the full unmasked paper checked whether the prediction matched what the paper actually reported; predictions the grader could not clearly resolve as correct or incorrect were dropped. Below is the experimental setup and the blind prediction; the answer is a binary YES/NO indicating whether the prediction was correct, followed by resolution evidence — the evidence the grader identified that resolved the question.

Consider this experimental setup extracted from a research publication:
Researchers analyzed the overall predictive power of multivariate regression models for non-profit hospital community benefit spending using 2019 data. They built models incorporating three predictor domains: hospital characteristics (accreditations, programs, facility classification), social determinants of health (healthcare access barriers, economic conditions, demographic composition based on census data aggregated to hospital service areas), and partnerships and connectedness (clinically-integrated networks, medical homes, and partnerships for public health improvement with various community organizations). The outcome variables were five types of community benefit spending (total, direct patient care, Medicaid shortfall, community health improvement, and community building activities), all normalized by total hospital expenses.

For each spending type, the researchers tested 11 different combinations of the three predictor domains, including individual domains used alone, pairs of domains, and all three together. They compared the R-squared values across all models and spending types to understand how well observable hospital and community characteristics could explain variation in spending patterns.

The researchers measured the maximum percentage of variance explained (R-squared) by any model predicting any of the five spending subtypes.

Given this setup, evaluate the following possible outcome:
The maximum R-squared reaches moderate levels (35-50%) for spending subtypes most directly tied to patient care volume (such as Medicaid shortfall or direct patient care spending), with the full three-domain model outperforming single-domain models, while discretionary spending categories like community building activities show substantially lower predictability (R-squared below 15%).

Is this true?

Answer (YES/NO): NO